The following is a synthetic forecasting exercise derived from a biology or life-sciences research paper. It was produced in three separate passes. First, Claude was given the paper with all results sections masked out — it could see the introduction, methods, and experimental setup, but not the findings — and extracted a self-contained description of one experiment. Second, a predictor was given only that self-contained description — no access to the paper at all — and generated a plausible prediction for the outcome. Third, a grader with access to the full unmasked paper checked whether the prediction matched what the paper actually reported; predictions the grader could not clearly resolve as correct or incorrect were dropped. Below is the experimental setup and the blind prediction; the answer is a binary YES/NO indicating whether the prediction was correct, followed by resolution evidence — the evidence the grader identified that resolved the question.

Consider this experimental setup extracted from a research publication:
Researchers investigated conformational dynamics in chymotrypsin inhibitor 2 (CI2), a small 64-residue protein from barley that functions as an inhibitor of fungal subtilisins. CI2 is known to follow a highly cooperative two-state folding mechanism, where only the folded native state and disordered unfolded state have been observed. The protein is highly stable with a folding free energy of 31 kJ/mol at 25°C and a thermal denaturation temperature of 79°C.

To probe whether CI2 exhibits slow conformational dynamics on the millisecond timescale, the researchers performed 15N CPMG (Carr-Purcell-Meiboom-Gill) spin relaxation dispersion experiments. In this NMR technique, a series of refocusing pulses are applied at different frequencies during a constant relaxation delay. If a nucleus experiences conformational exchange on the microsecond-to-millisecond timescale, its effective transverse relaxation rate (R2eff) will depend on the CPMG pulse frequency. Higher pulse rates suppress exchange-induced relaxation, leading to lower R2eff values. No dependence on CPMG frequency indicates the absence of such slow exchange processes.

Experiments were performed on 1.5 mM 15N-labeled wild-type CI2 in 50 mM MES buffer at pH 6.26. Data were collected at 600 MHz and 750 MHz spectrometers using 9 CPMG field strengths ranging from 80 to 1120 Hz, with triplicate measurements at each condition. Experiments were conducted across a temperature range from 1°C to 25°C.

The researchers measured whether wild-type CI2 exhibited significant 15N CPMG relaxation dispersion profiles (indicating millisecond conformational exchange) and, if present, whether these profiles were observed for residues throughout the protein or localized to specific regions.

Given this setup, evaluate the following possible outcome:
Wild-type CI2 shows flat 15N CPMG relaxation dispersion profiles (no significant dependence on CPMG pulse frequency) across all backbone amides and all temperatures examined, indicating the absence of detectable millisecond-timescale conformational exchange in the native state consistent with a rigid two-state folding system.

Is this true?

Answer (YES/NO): NO